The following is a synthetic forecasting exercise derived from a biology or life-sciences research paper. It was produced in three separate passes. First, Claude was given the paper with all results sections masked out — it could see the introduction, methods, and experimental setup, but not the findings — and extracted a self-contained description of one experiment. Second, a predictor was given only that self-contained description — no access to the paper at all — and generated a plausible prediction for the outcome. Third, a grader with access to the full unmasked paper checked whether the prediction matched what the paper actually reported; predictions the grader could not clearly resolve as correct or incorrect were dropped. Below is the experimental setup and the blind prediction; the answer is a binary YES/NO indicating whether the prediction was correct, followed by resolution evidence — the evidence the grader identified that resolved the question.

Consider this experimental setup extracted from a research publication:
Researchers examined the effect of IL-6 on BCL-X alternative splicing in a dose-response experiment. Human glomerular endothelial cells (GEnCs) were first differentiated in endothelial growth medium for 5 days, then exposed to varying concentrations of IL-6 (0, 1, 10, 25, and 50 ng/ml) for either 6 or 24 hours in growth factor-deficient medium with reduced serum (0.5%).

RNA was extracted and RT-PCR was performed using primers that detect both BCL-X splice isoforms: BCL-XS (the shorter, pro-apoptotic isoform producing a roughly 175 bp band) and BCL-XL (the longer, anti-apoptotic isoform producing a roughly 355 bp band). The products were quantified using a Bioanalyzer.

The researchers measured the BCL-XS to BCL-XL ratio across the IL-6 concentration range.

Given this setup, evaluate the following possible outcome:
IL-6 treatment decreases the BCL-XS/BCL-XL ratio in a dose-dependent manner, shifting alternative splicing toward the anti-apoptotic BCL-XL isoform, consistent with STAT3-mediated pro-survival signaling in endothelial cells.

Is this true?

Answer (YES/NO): NO